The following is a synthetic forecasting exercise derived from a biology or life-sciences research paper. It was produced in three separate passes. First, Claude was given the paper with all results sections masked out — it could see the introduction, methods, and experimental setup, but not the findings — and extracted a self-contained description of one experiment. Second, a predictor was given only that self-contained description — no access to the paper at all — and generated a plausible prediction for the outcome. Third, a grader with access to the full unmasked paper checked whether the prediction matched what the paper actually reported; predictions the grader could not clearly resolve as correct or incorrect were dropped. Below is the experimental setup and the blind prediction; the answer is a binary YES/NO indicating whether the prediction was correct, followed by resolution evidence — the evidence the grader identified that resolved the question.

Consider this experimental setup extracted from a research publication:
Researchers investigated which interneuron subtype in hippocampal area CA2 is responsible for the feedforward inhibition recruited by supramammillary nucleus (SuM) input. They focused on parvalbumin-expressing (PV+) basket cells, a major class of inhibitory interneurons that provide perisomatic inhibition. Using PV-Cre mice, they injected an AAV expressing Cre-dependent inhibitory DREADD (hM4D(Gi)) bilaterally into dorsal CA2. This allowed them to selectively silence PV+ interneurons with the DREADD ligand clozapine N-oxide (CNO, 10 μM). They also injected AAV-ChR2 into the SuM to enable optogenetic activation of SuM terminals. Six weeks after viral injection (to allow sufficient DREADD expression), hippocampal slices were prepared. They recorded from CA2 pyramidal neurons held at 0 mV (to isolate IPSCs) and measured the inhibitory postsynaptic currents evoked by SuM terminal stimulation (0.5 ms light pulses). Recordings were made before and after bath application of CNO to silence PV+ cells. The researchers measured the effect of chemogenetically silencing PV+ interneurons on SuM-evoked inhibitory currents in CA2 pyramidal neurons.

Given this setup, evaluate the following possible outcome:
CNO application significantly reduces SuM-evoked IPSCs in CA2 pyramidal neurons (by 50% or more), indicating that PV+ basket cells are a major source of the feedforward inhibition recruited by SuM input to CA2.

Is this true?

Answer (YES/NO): NO